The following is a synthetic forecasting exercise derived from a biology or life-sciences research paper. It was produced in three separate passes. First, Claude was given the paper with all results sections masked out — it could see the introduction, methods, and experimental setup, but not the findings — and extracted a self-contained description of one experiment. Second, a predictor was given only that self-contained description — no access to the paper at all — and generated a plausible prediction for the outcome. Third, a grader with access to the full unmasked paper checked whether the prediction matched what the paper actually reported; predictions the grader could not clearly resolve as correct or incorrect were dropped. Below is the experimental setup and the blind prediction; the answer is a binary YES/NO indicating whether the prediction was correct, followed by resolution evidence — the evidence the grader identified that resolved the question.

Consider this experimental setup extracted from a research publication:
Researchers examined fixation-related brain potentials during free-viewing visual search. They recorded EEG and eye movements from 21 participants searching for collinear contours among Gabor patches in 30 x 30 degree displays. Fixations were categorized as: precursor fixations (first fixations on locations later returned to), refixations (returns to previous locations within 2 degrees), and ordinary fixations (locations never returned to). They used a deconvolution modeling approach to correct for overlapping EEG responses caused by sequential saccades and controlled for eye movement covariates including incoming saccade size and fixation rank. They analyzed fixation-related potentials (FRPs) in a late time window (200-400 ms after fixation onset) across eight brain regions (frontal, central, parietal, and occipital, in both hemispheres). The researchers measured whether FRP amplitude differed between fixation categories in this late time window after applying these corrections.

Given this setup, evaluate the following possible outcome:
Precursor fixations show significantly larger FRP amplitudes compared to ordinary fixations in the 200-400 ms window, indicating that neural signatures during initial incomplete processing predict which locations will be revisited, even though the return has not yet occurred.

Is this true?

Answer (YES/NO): NO